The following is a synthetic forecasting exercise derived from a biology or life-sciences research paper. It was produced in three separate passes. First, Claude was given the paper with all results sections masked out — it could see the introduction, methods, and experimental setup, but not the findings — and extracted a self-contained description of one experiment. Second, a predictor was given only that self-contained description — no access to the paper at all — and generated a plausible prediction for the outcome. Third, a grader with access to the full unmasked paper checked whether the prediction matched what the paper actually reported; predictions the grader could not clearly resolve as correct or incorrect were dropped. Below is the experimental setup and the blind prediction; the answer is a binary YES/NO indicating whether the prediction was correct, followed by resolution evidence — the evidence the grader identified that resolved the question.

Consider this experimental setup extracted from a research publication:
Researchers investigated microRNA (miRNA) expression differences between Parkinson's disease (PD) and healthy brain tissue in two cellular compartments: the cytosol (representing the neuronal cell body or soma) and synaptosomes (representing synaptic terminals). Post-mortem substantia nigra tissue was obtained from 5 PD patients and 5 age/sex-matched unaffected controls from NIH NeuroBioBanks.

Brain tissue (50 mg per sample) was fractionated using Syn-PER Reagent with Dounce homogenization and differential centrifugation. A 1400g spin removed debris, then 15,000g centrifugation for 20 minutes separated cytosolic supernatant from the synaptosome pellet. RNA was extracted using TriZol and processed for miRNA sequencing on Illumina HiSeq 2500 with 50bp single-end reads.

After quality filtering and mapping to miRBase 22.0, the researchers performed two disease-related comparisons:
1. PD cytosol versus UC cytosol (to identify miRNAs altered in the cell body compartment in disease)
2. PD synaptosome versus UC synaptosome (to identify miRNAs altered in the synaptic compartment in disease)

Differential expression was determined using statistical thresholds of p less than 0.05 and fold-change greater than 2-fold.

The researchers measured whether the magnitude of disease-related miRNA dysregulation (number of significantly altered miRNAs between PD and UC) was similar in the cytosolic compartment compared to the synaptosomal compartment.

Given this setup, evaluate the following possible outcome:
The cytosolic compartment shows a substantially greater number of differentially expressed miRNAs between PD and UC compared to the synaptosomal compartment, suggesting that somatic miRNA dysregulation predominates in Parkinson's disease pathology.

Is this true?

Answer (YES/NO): NO